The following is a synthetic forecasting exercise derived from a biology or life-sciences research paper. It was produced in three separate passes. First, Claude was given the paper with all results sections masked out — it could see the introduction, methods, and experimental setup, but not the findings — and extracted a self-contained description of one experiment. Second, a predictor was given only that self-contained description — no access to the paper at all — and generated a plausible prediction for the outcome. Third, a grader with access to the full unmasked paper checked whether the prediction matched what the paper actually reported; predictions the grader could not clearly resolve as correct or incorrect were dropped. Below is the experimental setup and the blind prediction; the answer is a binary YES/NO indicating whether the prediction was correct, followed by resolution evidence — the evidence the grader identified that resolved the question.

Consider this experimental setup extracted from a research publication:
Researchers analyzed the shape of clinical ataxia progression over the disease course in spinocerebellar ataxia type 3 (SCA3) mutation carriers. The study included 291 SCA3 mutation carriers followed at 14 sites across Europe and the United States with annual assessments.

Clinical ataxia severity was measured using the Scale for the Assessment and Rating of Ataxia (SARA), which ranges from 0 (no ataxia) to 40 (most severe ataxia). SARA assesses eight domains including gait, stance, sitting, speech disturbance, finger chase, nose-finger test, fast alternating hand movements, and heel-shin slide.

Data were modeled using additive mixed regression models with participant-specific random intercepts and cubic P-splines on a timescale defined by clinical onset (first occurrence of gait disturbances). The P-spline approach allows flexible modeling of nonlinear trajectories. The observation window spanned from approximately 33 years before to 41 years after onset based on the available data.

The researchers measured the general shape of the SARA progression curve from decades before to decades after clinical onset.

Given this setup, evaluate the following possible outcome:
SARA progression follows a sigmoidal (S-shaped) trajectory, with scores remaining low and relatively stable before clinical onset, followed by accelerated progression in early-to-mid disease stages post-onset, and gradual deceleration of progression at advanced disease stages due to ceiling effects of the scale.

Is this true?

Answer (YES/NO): YES